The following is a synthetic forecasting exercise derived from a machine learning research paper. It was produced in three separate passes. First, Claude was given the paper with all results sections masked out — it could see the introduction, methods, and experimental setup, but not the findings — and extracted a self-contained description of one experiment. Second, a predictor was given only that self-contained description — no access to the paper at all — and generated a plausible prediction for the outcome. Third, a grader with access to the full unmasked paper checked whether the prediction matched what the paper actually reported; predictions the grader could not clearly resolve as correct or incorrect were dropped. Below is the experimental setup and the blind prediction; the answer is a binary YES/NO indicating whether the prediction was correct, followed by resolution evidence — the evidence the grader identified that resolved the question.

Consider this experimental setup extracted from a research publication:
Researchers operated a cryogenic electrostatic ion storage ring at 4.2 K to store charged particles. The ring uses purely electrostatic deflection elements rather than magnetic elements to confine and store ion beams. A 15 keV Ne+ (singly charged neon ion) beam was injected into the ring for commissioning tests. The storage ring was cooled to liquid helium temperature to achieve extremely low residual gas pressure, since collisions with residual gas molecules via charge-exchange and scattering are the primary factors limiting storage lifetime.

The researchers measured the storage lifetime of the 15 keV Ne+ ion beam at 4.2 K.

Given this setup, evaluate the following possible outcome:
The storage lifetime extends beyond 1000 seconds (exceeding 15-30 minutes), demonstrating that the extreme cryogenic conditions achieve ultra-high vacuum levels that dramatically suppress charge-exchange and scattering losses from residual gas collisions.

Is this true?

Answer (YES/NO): NO